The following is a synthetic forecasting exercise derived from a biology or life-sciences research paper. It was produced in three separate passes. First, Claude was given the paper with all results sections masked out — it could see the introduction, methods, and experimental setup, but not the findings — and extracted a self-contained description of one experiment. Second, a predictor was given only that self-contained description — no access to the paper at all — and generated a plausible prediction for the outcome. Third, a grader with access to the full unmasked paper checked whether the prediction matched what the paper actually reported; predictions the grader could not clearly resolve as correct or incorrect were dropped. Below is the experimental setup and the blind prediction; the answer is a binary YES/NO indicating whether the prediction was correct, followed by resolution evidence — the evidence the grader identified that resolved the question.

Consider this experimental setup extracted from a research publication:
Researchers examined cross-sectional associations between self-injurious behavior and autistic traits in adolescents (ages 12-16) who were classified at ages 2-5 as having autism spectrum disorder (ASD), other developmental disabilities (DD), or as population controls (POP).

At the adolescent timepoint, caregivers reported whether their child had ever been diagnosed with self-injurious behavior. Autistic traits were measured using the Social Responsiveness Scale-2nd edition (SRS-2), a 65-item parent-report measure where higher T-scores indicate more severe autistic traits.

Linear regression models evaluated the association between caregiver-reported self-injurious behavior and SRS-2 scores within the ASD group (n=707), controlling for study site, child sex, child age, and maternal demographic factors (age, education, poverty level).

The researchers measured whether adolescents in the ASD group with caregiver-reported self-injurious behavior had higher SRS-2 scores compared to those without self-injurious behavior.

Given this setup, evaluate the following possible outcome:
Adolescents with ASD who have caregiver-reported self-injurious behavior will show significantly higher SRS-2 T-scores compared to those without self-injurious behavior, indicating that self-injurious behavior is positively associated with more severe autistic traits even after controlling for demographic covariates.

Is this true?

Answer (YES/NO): YES